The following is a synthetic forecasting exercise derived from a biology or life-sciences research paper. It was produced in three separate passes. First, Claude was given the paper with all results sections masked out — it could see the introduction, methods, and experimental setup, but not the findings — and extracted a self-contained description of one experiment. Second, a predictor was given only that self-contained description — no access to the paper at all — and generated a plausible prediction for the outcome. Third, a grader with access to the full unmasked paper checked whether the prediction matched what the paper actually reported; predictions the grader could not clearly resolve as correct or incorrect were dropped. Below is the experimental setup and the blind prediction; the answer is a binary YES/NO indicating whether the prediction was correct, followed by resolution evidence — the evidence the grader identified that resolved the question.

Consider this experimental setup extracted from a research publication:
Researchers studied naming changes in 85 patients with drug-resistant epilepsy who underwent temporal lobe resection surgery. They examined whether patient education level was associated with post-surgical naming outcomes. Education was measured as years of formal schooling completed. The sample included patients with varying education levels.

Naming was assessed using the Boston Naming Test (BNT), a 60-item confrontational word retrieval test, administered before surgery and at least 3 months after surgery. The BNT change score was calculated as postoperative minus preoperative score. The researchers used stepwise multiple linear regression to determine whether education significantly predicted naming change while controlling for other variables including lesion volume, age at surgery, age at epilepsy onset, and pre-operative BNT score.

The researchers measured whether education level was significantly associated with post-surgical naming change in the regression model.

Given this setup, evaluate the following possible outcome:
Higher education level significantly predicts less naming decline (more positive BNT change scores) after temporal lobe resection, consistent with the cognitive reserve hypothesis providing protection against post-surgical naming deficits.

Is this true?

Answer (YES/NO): NO